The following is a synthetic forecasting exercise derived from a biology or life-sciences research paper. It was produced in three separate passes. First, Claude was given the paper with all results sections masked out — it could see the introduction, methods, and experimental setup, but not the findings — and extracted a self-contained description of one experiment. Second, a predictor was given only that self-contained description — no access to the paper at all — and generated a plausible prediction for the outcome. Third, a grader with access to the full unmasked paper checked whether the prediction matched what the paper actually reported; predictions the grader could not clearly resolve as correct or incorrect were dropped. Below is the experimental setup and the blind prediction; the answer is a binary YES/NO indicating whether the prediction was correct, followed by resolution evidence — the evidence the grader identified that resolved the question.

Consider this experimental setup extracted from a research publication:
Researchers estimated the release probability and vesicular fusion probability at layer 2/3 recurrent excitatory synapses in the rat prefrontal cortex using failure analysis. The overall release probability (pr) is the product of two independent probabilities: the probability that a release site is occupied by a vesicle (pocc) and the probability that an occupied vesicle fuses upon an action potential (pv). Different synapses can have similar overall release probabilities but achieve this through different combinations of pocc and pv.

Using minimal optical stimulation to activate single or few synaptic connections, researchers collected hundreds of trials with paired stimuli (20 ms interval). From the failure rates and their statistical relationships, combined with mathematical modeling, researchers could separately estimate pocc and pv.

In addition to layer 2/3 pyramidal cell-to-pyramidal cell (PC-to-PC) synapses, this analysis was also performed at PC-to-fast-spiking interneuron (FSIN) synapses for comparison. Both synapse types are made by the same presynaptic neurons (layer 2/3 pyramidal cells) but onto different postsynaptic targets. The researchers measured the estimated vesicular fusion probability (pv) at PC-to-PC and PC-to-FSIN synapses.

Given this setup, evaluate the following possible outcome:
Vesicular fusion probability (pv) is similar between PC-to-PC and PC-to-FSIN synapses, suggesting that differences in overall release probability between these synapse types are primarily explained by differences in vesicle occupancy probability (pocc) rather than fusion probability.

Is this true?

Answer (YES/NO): YES